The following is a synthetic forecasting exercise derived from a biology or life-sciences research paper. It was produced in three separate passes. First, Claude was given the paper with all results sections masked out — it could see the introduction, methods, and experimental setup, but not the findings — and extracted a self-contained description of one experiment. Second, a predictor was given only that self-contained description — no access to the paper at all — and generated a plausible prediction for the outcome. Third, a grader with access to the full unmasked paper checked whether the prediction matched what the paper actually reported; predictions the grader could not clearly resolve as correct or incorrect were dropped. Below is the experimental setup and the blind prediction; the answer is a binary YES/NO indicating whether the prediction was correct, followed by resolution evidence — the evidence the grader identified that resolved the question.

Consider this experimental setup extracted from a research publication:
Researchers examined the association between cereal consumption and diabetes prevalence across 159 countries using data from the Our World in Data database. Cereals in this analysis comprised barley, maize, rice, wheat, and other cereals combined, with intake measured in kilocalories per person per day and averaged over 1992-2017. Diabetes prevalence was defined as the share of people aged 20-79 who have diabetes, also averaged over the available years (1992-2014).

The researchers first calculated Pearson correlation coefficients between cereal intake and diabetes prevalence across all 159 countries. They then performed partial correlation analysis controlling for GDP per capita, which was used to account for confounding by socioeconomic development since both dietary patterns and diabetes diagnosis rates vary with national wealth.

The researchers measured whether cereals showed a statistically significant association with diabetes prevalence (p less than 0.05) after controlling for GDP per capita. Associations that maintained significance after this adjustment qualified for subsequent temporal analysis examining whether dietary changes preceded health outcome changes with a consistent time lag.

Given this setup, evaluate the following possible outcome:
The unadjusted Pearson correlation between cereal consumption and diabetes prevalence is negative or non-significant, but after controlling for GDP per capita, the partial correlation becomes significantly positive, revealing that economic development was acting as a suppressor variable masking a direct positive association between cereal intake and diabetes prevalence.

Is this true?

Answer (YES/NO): NO